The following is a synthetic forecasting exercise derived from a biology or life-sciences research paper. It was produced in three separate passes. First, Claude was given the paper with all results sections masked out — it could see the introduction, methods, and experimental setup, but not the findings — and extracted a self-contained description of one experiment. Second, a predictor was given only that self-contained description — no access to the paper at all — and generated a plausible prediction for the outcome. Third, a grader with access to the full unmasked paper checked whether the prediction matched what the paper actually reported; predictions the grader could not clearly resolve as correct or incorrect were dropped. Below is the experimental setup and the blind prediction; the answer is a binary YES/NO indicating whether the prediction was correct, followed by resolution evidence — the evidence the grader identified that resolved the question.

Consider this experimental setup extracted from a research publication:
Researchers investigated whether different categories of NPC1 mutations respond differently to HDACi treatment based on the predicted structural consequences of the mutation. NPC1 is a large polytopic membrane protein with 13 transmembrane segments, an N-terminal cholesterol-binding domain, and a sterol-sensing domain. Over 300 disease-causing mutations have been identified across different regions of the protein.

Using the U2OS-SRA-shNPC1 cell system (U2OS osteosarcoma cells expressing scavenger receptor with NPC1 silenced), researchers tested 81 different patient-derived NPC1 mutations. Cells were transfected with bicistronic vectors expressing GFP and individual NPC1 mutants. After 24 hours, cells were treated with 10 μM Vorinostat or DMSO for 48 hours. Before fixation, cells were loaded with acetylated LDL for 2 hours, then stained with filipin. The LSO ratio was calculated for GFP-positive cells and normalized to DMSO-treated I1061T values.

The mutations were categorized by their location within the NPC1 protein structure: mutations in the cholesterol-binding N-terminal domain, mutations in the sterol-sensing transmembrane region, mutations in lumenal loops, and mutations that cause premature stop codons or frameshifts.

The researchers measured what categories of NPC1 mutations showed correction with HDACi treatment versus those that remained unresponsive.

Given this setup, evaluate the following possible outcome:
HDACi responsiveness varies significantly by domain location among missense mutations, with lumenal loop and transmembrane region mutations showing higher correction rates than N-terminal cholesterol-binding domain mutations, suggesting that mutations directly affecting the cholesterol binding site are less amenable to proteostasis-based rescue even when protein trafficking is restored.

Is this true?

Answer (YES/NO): NO